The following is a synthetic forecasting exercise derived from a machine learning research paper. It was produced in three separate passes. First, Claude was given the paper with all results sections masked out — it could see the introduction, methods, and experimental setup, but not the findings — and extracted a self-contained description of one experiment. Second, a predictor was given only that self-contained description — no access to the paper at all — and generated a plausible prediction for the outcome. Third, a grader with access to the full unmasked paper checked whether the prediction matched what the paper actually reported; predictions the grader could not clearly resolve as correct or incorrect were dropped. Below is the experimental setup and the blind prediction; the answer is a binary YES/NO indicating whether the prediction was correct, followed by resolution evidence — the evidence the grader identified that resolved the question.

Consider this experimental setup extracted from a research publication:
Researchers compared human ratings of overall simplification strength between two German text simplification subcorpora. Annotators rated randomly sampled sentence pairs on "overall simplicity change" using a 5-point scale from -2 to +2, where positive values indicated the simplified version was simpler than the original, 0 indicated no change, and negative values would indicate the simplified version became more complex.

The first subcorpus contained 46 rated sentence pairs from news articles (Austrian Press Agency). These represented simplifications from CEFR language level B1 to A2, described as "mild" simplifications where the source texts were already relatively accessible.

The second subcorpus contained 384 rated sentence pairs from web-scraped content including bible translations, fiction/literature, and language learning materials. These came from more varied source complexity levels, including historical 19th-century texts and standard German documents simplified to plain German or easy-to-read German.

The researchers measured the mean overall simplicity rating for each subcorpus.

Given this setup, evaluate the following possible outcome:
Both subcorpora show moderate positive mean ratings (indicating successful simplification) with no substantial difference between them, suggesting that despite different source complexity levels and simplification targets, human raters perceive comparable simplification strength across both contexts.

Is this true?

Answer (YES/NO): NO